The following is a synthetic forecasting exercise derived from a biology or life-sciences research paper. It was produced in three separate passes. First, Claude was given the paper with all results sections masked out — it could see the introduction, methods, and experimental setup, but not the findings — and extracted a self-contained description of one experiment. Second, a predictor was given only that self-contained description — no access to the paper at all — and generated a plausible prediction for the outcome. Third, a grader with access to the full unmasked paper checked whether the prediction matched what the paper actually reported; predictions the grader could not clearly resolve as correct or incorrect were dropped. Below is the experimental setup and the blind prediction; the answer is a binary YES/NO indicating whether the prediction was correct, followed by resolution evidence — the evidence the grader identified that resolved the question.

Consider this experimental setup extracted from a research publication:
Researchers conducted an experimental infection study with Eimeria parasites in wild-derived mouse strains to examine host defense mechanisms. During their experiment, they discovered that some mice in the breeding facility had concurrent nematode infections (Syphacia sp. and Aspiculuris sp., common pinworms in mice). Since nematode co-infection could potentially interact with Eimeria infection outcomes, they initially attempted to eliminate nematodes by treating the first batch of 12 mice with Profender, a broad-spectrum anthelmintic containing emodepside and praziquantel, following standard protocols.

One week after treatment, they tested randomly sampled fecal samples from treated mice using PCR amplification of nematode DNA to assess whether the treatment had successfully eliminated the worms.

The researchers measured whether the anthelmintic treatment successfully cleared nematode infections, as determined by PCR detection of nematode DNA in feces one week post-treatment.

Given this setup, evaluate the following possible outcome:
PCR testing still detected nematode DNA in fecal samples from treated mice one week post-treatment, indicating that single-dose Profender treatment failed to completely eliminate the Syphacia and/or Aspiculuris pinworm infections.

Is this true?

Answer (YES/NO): YES